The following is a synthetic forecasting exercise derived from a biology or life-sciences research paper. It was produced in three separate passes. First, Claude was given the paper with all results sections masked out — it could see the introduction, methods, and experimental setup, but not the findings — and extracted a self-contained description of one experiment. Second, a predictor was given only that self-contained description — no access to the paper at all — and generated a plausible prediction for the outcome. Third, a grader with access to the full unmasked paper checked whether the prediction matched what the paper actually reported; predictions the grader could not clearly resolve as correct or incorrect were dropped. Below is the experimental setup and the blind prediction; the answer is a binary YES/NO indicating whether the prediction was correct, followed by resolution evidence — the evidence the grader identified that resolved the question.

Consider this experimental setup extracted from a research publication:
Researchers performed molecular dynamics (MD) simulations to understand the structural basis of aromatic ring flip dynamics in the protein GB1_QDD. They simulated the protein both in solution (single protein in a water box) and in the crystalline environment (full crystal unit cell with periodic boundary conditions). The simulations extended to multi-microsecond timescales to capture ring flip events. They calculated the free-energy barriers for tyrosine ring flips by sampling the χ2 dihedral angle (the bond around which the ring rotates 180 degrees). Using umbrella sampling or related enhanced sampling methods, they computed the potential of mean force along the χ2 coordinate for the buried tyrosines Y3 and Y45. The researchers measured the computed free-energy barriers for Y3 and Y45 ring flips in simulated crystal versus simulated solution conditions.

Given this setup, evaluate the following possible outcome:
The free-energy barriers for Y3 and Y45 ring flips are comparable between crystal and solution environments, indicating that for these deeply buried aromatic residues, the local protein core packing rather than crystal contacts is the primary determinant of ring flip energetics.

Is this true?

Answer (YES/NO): NO